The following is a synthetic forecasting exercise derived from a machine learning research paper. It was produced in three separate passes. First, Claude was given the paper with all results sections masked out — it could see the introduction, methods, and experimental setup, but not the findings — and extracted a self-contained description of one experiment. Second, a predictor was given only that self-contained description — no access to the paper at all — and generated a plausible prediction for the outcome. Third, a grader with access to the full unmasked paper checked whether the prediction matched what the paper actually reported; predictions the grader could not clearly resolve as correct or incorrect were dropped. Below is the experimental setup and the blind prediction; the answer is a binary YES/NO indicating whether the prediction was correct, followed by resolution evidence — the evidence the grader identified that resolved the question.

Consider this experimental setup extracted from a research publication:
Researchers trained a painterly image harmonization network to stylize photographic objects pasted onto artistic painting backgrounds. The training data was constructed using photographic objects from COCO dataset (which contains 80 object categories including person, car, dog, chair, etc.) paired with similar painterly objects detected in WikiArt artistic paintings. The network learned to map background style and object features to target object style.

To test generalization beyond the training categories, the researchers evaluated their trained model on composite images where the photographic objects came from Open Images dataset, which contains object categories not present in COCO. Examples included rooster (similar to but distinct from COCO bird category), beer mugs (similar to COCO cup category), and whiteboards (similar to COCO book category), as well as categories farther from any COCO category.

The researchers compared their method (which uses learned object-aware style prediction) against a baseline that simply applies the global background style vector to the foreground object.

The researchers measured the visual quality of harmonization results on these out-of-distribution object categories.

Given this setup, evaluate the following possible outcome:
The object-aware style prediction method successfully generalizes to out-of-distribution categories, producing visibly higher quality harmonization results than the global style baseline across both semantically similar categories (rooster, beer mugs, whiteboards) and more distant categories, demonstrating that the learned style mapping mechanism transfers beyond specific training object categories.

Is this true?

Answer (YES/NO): YES